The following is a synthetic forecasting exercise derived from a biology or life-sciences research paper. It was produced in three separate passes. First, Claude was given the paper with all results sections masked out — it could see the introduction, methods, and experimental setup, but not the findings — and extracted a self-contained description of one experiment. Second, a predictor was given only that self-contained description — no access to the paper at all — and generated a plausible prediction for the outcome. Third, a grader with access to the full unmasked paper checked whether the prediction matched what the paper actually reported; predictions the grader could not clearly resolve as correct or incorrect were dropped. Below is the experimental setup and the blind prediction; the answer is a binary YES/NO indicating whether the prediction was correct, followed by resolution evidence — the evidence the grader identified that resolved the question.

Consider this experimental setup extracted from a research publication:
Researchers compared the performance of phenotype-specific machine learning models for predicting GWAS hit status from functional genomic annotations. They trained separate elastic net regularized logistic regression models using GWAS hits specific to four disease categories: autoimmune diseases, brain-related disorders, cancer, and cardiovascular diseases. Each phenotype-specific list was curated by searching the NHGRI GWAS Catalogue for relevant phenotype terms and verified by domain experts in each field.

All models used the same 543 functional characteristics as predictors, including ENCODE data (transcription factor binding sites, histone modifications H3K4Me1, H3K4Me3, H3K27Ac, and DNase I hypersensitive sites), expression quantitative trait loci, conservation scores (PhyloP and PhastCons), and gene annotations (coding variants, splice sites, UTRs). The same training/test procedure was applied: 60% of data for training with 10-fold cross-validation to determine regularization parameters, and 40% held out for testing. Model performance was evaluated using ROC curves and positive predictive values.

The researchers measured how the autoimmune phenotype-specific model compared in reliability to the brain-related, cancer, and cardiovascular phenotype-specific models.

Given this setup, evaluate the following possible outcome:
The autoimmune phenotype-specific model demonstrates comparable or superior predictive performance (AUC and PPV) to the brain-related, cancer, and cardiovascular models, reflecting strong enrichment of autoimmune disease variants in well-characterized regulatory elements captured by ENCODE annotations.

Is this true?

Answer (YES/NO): YES